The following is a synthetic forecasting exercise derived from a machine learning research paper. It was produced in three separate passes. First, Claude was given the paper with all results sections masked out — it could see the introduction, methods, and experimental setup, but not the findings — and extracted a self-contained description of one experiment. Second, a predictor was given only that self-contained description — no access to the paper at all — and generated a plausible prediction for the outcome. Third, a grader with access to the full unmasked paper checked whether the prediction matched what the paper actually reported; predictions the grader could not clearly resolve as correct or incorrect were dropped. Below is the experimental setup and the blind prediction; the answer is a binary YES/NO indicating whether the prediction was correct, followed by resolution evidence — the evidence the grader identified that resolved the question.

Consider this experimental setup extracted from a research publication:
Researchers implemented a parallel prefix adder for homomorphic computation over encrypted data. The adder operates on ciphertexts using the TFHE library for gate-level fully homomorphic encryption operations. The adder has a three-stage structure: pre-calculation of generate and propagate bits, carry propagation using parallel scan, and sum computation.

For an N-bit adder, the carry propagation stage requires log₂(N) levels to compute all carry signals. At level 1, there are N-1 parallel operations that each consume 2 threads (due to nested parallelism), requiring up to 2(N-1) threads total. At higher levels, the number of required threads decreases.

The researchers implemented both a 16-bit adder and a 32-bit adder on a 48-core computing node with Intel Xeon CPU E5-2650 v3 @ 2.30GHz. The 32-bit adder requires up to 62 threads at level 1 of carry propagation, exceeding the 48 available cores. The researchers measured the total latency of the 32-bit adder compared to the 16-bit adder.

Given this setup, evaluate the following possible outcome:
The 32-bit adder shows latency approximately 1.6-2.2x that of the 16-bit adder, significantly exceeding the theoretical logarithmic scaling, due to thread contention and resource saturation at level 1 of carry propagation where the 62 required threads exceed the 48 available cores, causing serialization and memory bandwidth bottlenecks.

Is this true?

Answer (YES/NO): YES